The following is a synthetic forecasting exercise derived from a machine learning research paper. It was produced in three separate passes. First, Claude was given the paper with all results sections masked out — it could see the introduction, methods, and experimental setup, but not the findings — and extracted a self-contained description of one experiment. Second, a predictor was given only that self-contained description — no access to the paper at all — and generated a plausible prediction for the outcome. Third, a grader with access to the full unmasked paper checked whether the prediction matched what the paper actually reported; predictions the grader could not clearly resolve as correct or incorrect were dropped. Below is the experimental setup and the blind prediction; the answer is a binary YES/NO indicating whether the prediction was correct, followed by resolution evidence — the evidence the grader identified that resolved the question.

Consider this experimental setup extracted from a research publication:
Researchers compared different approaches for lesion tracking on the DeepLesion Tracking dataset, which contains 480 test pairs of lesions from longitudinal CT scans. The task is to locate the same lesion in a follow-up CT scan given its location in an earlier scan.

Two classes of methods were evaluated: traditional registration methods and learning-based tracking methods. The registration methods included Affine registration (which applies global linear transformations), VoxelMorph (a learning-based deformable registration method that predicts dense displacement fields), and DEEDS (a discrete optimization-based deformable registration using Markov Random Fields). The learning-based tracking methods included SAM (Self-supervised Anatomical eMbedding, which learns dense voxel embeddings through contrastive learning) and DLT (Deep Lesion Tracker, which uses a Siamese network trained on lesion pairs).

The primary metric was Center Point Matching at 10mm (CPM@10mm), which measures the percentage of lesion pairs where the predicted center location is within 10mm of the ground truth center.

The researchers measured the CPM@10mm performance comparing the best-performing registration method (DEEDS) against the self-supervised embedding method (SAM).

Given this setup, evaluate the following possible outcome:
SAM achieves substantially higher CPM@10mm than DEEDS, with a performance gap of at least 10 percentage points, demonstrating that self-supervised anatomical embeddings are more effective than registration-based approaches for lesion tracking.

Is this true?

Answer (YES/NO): YES